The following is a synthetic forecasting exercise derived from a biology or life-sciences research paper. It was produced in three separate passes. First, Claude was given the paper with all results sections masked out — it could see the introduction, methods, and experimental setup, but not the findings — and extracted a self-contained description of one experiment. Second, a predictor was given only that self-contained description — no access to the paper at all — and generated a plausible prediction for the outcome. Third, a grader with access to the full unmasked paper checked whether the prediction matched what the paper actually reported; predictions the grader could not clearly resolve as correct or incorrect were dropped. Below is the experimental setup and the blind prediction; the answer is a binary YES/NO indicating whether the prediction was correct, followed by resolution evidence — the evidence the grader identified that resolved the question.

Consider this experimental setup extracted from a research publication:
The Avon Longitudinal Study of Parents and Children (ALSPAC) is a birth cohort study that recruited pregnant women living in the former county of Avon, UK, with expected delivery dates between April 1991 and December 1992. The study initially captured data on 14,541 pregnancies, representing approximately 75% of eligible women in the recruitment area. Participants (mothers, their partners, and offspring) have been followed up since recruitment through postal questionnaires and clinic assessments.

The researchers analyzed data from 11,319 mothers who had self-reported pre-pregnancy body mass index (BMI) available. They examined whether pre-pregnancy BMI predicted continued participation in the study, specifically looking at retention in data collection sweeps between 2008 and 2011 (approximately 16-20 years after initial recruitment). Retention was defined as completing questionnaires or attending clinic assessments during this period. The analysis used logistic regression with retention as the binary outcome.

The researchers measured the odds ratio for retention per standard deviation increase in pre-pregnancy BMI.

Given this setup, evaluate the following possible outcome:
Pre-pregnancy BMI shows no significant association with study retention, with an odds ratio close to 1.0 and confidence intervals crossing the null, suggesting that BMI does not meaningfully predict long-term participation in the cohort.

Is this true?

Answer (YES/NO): NO